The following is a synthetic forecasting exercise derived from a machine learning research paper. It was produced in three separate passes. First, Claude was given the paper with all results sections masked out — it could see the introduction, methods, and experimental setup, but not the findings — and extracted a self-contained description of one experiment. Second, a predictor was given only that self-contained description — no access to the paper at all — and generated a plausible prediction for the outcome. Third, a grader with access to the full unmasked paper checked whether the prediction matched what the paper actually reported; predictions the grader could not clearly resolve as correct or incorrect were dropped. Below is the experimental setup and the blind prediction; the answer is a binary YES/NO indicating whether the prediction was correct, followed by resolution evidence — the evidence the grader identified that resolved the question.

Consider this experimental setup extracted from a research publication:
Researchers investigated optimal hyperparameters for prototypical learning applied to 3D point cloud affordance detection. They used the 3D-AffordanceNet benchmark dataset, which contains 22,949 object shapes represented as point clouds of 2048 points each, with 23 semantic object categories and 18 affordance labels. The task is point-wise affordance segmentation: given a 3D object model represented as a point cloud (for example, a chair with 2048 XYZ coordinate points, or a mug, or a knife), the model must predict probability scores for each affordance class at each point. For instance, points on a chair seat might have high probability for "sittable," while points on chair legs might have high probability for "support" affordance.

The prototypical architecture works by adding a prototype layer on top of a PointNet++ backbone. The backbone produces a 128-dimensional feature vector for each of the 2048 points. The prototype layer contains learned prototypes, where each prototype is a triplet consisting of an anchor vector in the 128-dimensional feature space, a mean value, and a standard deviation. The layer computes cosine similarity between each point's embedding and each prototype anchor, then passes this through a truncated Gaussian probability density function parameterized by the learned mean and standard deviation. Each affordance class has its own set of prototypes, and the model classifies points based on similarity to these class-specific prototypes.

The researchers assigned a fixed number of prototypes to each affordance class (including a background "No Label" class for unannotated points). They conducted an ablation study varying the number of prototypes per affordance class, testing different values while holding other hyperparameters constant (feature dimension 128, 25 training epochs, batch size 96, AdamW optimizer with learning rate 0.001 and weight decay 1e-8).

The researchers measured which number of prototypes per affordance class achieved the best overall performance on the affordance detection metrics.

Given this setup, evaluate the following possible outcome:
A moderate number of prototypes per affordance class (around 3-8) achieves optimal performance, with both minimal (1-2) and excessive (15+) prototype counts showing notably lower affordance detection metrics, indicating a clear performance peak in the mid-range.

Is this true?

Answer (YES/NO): NO